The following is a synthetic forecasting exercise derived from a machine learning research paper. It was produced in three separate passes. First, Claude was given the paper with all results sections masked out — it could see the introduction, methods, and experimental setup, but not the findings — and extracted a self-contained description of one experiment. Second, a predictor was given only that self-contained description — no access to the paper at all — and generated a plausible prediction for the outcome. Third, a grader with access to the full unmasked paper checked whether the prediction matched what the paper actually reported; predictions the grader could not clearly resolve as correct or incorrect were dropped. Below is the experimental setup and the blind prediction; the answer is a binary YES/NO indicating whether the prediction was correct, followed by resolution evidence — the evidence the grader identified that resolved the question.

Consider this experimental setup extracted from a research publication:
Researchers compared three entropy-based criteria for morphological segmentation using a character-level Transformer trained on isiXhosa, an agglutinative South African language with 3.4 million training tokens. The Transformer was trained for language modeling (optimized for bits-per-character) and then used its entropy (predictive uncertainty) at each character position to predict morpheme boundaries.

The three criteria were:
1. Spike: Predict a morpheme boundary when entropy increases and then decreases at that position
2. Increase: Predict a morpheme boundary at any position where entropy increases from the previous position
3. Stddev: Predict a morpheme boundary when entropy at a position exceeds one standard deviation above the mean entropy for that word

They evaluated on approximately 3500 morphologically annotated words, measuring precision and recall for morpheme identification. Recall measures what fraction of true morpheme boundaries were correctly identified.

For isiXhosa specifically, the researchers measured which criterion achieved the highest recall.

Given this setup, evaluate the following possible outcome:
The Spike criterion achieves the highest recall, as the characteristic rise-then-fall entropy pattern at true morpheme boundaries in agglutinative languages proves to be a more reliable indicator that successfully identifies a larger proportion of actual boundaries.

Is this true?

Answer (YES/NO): NO